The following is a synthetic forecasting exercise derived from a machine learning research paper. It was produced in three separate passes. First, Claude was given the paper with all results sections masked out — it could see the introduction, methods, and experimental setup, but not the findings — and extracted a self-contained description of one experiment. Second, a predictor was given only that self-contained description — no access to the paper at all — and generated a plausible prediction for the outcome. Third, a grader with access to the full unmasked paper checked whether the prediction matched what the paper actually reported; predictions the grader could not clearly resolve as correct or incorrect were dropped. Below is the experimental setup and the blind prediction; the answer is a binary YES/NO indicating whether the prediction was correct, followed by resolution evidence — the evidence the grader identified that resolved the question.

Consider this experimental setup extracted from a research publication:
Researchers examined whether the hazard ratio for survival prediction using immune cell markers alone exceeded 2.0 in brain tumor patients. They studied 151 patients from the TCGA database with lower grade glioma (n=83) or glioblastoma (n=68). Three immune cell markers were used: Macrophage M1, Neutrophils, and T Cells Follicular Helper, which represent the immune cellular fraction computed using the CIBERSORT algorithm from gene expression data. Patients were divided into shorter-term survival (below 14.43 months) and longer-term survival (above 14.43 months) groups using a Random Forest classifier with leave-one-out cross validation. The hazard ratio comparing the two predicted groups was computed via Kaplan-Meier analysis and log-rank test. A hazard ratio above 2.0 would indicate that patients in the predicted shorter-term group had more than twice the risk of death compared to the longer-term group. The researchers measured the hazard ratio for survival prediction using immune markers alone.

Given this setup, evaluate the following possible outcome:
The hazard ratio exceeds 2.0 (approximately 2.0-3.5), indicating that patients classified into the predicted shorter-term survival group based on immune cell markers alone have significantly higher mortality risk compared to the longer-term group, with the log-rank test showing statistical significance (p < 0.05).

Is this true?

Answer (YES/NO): YES